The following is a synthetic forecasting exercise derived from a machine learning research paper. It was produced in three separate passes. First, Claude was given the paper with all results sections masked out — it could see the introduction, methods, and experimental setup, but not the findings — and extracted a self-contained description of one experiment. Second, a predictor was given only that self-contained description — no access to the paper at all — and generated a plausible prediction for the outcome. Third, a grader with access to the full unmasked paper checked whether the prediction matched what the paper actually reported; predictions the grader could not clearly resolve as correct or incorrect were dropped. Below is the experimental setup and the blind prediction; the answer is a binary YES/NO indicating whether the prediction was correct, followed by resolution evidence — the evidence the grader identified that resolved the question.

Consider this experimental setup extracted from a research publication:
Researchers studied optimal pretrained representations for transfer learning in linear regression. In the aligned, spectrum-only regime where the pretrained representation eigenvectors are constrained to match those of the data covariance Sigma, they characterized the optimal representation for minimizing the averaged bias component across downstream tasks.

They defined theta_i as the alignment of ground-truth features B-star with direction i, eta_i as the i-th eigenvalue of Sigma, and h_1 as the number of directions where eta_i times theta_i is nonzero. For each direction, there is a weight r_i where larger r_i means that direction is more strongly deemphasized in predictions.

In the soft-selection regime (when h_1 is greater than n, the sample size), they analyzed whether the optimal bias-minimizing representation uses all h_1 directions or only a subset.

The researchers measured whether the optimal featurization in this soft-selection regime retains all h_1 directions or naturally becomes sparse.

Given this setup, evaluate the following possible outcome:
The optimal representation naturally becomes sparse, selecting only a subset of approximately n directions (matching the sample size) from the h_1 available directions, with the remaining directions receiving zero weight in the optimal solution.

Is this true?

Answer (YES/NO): NO